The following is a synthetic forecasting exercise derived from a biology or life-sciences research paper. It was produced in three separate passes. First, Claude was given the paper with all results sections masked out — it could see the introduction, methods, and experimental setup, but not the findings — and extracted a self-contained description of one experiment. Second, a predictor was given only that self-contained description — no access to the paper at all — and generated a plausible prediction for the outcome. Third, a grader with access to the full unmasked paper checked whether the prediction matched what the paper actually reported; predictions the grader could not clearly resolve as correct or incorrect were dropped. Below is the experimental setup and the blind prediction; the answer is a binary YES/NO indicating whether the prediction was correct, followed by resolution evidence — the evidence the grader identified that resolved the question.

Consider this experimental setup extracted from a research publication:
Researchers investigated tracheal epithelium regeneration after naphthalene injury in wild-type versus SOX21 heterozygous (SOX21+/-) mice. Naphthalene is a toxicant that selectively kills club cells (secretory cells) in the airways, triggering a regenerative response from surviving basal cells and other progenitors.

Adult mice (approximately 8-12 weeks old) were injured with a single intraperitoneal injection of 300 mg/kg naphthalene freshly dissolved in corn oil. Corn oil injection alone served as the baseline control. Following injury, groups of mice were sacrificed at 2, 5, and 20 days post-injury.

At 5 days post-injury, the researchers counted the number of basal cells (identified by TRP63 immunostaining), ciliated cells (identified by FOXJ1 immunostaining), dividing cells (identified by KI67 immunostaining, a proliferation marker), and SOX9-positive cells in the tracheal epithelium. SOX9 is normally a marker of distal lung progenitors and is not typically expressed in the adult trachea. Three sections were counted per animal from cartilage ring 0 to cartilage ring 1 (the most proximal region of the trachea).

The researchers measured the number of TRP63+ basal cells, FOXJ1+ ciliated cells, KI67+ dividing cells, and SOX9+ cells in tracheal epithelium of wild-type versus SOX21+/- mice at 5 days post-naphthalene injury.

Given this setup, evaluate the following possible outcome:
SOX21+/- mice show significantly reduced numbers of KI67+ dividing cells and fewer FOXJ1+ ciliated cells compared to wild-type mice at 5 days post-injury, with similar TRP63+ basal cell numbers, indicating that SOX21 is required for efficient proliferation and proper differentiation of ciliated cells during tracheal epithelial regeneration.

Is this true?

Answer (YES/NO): NO